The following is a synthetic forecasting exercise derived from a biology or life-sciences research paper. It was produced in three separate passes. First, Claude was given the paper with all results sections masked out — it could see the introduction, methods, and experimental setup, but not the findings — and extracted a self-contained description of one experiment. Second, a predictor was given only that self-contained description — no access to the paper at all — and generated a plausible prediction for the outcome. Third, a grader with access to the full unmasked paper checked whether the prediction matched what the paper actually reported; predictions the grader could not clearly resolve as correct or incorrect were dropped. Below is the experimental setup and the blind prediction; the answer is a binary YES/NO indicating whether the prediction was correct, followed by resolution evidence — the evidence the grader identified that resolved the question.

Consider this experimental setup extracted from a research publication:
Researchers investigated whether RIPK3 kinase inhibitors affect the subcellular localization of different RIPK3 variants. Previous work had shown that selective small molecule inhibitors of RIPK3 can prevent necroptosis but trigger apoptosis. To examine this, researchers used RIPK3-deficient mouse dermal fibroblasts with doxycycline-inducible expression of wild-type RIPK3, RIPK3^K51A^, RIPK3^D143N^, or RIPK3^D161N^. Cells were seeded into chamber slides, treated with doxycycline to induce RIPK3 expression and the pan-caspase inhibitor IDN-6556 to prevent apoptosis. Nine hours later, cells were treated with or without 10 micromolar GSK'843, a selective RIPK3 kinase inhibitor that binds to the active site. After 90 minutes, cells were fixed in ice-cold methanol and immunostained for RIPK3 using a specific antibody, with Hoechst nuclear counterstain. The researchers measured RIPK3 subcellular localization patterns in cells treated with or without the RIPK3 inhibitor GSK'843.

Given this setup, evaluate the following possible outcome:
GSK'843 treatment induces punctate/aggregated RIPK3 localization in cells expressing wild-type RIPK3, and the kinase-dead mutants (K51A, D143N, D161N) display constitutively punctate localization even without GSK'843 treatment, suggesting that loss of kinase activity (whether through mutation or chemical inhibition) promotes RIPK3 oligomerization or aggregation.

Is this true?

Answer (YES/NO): NO